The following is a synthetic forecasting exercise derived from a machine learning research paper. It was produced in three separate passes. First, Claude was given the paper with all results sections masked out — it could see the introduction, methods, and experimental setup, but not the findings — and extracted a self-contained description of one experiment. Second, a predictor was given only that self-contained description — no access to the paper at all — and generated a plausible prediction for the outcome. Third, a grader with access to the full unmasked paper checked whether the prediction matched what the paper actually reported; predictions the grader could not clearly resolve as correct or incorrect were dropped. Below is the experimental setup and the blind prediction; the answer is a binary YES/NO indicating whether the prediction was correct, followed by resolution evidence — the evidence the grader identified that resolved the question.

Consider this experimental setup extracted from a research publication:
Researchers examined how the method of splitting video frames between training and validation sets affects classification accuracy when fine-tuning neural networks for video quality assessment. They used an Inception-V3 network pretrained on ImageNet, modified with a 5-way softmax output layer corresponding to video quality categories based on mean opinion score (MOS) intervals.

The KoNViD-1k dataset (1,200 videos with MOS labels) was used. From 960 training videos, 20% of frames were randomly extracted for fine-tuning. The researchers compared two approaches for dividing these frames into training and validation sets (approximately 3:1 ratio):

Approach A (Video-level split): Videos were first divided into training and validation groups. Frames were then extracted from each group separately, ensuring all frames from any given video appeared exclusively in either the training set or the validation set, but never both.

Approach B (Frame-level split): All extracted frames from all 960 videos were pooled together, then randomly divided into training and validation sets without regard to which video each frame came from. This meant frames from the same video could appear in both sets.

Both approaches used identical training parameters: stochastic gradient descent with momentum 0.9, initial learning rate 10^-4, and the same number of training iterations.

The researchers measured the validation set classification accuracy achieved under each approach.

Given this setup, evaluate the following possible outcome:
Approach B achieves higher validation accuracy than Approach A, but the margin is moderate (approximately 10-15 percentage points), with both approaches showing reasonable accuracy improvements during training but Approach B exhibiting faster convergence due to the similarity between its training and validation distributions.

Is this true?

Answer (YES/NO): NO